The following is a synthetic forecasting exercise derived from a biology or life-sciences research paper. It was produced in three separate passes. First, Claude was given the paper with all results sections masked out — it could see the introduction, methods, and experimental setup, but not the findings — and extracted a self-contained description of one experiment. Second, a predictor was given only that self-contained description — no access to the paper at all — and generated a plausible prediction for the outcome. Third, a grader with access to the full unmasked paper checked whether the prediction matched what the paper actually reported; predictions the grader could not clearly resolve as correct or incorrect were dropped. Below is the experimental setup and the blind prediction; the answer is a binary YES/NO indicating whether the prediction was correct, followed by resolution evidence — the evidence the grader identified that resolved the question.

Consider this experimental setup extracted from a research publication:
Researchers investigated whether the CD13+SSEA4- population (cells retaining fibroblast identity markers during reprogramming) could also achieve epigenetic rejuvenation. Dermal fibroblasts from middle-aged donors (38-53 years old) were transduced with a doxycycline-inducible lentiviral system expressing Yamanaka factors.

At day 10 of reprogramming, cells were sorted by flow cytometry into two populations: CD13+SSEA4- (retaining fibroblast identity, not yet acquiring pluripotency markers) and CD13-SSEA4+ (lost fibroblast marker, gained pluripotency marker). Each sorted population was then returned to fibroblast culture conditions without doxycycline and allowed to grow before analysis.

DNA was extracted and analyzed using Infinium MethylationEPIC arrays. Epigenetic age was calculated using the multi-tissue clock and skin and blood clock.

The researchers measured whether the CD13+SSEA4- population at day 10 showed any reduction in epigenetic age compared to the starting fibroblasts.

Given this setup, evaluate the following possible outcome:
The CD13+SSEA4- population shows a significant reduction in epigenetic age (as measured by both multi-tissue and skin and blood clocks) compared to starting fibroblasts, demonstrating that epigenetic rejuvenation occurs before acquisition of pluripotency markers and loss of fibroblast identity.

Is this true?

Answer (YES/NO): NO